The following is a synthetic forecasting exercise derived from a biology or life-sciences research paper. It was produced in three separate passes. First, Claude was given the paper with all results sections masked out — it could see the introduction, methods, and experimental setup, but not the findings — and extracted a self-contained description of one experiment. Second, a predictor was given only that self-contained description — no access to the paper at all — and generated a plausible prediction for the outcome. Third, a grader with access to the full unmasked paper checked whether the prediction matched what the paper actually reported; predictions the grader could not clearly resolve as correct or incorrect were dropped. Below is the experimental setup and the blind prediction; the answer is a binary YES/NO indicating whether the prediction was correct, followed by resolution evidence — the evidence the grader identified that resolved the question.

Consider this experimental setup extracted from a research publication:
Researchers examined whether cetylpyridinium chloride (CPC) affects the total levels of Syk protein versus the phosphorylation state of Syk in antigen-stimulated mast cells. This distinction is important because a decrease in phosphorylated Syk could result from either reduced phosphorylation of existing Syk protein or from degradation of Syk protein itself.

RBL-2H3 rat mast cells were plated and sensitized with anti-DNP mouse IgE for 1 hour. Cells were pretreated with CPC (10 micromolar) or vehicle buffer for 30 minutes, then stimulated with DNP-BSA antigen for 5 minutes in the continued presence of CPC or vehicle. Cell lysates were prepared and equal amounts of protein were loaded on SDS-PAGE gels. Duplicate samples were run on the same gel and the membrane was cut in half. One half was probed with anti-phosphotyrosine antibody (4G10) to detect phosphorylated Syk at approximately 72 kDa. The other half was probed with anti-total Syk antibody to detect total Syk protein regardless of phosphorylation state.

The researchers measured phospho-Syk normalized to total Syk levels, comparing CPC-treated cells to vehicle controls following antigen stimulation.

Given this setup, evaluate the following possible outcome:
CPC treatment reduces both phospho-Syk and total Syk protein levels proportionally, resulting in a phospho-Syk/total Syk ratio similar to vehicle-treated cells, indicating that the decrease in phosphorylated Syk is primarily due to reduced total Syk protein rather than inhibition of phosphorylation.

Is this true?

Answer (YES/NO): NO